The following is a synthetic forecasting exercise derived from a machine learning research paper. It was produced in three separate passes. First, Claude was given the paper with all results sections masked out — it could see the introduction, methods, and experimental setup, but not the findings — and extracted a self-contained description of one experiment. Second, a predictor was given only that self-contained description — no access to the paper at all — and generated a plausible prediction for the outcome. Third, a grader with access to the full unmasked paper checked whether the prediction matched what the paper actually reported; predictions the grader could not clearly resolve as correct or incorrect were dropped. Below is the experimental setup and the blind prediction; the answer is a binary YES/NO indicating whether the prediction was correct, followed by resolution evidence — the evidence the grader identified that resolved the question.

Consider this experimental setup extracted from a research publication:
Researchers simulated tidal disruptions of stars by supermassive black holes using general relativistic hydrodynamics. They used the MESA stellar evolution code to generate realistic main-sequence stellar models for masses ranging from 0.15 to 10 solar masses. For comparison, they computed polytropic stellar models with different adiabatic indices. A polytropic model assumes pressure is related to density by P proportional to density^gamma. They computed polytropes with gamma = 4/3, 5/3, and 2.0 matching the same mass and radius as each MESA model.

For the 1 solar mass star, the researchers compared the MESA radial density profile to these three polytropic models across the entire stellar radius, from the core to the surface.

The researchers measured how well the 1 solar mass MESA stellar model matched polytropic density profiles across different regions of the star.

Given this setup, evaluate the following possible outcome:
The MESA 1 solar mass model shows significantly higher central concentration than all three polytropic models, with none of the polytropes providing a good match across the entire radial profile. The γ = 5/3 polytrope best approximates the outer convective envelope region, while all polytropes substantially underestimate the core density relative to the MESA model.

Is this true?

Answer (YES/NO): NO